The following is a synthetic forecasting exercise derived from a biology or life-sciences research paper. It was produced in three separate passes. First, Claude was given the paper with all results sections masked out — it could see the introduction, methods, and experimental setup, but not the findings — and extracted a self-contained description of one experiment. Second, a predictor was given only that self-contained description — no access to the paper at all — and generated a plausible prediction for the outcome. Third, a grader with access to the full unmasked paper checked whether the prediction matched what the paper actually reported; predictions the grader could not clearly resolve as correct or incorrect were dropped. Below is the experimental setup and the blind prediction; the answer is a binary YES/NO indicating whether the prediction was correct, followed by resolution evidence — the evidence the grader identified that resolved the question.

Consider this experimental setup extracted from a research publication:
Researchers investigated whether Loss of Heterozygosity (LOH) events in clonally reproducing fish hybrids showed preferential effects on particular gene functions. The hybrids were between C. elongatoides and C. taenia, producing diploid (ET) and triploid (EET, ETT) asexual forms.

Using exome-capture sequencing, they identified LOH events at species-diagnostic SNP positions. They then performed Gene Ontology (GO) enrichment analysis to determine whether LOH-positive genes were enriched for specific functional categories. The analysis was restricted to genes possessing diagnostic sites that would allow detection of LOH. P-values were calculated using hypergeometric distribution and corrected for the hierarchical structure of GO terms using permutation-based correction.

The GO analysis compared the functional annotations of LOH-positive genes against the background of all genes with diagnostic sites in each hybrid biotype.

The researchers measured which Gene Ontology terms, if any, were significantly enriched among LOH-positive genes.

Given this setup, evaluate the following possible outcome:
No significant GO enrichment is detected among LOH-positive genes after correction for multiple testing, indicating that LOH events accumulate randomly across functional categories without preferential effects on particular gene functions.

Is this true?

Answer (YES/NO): NO